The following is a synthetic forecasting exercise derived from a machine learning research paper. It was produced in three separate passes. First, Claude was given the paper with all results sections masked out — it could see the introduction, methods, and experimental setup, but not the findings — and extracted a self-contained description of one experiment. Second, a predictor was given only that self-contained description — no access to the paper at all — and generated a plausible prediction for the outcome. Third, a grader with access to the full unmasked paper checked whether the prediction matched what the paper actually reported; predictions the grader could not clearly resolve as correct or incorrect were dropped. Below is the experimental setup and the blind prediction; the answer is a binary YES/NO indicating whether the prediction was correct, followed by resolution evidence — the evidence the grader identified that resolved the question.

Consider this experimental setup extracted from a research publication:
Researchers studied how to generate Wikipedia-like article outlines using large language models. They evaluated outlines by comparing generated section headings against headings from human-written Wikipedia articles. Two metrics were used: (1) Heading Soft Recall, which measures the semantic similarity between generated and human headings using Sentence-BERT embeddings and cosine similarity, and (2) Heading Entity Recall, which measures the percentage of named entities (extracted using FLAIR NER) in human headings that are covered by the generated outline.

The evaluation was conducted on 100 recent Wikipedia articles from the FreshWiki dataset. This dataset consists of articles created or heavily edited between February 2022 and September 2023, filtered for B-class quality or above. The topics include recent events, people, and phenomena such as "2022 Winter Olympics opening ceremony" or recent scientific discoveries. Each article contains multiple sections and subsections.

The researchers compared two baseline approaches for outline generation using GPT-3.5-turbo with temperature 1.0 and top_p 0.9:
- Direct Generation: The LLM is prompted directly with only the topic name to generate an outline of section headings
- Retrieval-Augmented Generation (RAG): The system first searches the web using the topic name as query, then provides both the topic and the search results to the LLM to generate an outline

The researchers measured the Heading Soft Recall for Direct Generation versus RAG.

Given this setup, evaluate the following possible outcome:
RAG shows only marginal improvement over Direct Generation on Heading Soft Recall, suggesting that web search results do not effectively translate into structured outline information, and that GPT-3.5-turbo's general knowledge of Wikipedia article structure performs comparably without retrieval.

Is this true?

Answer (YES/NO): NO